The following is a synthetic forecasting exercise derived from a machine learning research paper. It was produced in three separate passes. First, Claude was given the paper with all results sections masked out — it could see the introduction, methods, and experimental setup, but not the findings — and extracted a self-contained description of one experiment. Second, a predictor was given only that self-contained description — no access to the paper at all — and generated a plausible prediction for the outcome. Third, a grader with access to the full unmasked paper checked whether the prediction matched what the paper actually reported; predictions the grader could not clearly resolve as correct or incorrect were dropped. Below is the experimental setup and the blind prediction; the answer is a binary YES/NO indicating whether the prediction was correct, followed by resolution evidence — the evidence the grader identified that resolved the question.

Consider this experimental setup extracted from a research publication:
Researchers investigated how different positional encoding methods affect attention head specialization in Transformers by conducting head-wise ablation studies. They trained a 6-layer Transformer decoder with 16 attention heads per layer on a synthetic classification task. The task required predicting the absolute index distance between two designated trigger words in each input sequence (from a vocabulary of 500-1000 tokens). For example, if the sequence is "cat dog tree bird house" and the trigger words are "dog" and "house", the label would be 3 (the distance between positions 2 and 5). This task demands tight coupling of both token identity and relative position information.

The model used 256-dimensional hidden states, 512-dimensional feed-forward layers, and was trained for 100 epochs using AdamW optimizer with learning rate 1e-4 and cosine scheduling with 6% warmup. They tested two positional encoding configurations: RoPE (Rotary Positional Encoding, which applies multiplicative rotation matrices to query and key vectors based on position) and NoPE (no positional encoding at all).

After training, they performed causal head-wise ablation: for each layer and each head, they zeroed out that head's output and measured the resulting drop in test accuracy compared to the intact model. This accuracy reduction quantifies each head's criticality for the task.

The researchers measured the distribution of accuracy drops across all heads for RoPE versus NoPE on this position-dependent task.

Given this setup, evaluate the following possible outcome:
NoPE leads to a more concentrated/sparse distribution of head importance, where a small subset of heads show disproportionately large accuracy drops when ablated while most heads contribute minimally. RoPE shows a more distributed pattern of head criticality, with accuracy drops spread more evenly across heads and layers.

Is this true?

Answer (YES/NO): NO